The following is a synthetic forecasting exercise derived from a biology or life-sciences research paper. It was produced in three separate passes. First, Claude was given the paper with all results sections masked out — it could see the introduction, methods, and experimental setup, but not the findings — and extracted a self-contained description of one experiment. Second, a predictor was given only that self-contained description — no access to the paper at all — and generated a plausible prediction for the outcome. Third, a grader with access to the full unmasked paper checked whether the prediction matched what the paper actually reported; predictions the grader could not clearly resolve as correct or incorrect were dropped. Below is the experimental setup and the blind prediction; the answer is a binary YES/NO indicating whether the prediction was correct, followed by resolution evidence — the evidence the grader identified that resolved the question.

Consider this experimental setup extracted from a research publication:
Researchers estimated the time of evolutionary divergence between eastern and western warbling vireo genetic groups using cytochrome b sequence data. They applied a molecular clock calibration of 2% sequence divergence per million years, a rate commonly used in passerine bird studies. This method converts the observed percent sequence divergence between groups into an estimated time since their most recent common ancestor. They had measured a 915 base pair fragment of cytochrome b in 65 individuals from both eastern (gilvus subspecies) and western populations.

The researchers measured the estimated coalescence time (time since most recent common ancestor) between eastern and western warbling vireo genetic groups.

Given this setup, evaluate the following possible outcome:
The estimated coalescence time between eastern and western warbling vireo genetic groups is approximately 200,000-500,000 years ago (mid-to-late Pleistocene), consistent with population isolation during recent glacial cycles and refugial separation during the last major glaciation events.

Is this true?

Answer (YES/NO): NO